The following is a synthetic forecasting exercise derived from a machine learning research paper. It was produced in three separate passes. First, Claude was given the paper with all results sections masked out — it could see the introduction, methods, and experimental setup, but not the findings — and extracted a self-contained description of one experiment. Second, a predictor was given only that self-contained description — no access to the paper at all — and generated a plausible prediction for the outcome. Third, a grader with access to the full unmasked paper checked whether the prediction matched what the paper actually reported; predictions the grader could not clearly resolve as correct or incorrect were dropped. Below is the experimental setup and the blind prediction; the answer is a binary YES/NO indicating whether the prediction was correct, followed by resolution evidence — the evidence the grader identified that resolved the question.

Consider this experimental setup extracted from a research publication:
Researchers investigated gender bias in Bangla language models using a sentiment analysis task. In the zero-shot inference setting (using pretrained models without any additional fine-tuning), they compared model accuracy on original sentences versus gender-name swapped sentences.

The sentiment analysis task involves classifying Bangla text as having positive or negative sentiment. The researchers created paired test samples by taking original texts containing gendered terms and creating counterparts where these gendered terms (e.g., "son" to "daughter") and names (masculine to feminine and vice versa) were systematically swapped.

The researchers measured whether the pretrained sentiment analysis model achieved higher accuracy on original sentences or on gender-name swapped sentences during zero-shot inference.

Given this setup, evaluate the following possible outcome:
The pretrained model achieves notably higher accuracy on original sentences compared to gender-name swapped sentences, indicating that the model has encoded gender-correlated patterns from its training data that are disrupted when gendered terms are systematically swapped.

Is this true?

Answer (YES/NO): NO